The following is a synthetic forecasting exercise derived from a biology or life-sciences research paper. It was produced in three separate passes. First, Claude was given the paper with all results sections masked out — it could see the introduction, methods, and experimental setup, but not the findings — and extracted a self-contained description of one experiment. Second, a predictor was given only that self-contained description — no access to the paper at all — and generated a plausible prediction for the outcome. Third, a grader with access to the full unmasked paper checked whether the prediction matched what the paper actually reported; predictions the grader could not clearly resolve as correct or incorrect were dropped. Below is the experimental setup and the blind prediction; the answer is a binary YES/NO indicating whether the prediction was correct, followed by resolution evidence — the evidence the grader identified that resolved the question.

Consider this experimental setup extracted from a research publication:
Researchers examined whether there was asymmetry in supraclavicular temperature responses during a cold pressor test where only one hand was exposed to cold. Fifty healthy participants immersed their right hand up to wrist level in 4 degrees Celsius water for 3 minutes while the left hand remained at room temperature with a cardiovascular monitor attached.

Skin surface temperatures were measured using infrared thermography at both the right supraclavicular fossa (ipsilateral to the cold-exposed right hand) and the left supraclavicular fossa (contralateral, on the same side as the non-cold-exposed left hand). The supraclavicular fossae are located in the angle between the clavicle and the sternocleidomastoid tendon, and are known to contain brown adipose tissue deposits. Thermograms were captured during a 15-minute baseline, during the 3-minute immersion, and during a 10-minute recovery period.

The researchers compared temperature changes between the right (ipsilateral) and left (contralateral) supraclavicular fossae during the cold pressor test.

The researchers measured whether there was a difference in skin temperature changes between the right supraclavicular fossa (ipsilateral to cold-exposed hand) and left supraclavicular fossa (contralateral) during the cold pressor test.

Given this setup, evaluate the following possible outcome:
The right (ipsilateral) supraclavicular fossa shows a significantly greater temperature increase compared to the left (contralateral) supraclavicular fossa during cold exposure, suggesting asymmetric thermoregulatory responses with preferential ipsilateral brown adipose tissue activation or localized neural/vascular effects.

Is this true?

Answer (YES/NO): NO